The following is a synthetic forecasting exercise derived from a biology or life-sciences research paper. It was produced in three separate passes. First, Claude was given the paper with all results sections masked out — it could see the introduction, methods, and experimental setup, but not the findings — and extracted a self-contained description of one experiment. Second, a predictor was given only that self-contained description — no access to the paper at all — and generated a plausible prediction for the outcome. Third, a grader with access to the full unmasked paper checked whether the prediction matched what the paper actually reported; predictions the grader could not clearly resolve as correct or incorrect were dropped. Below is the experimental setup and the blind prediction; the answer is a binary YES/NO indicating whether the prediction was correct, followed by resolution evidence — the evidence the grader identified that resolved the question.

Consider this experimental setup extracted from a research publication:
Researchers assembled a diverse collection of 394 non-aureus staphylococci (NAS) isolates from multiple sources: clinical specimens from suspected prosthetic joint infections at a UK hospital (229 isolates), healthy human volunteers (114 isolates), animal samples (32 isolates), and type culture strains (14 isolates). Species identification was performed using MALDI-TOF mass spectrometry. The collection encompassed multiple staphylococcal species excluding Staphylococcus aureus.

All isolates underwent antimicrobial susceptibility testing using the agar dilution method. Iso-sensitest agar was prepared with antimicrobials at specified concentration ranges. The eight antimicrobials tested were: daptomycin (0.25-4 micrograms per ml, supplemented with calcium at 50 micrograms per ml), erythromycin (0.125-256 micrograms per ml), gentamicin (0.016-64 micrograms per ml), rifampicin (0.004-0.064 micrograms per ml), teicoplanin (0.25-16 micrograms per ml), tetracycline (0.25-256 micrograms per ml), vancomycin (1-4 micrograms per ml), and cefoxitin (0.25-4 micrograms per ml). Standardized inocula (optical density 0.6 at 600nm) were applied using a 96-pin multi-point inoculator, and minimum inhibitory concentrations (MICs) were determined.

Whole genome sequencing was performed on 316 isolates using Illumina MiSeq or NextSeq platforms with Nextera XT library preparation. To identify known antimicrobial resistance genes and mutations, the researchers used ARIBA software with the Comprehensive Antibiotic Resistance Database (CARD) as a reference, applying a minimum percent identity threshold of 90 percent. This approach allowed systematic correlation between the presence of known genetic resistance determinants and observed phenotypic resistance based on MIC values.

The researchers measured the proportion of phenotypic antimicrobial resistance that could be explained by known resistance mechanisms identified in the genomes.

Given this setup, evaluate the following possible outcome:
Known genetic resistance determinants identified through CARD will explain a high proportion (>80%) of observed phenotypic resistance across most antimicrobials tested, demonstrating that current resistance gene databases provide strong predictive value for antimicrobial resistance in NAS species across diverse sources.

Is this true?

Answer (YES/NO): NO